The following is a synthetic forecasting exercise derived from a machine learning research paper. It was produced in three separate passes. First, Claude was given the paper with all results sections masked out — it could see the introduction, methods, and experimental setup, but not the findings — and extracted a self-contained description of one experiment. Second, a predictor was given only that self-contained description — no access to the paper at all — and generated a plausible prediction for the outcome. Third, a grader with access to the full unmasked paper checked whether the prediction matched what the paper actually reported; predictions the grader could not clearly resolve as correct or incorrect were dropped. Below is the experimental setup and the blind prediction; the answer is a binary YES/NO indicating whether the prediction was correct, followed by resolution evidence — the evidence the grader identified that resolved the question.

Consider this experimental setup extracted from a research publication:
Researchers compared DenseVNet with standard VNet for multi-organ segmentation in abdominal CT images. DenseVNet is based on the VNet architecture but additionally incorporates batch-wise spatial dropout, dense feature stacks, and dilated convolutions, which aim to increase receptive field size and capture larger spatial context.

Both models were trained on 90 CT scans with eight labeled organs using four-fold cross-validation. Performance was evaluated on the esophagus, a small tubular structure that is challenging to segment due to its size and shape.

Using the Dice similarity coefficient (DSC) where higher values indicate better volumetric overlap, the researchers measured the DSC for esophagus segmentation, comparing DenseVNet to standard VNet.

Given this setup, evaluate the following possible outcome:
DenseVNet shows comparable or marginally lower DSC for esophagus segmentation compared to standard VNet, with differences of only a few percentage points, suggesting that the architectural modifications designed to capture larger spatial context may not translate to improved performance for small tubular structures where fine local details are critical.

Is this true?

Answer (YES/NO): NO